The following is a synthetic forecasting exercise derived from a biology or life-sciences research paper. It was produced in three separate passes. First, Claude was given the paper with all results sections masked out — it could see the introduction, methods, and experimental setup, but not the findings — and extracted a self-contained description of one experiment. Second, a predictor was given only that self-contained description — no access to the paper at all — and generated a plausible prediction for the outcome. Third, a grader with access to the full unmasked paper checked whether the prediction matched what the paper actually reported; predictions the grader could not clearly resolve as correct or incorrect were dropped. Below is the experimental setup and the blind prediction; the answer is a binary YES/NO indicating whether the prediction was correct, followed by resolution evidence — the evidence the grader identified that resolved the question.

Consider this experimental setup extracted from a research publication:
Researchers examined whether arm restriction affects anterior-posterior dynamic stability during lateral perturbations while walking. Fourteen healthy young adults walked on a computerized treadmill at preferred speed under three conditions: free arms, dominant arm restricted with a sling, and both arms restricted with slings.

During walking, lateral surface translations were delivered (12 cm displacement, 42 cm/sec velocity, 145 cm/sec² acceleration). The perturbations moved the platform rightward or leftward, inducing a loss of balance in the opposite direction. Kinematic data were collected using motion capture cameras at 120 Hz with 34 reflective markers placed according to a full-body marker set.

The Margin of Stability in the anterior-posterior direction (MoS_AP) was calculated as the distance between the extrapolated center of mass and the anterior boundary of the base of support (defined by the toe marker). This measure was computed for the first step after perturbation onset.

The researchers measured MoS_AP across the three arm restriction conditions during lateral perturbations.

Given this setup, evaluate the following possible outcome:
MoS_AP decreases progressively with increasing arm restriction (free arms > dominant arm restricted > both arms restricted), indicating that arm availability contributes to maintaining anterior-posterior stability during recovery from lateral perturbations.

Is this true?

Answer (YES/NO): NO